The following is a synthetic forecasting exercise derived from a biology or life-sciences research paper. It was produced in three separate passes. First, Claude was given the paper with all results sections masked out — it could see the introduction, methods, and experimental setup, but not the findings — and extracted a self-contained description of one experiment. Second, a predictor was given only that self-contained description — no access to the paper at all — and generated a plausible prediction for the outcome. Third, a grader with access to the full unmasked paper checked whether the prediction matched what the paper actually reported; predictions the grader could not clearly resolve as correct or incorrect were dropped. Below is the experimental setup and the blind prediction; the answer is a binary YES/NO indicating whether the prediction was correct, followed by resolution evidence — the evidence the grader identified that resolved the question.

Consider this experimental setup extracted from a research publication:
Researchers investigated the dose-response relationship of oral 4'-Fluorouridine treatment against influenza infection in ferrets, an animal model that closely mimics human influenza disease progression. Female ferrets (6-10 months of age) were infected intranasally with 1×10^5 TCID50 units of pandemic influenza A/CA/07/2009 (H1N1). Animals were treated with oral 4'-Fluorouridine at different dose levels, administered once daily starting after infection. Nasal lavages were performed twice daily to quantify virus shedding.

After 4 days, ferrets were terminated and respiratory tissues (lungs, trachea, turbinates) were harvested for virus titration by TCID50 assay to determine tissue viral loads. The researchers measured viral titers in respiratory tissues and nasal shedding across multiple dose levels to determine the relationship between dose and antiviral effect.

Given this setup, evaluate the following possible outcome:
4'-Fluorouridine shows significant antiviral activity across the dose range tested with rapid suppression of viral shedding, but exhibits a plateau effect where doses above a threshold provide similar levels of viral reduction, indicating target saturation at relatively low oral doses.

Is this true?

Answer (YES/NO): NO